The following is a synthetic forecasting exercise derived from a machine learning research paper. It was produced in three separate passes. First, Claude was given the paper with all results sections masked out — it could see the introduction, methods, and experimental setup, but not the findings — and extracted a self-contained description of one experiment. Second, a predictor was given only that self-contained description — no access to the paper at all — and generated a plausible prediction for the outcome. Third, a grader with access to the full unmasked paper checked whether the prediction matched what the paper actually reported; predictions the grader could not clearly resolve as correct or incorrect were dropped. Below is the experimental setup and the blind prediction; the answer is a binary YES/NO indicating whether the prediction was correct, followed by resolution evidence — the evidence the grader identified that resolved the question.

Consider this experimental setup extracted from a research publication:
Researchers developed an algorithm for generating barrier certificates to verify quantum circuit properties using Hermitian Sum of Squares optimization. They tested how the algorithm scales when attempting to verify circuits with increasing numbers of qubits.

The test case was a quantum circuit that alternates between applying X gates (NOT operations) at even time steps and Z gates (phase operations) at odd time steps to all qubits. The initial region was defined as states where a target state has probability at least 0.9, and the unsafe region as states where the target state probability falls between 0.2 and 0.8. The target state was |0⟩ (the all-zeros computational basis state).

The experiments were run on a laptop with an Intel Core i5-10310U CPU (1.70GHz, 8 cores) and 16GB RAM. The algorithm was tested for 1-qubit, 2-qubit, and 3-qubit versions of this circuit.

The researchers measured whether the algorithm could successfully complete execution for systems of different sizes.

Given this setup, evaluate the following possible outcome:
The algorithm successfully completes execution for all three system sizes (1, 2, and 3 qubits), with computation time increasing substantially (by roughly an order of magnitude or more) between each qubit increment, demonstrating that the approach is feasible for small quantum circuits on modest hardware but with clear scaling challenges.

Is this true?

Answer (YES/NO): NO